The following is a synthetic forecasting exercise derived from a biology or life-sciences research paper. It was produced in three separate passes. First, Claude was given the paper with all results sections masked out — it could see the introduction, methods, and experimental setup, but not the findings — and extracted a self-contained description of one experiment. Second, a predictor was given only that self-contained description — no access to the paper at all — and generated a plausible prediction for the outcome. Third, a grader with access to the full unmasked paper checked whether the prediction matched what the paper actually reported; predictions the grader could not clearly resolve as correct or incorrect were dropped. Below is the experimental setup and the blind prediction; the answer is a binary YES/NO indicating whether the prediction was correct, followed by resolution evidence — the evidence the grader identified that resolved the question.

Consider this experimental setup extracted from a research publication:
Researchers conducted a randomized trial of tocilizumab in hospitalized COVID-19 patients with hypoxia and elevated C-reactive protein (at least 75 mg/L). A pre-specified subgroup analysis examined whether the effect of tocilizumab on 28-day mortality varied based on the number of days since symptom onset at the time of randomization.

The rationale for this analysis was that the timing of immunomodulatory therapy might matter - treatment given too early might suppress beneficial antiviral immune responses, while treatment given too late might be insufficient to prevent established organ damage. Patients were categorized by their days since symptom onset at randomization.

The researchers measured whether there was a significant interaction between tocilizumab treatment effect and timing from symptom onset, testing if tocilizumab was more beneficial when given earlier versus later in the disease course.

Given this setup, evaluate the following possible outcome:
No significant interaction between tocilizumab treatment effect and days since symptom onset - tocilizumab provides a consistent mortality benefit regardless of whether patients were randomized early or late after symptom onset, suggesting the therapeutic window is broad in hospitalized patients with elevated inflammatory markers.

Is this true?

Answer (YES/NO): YES